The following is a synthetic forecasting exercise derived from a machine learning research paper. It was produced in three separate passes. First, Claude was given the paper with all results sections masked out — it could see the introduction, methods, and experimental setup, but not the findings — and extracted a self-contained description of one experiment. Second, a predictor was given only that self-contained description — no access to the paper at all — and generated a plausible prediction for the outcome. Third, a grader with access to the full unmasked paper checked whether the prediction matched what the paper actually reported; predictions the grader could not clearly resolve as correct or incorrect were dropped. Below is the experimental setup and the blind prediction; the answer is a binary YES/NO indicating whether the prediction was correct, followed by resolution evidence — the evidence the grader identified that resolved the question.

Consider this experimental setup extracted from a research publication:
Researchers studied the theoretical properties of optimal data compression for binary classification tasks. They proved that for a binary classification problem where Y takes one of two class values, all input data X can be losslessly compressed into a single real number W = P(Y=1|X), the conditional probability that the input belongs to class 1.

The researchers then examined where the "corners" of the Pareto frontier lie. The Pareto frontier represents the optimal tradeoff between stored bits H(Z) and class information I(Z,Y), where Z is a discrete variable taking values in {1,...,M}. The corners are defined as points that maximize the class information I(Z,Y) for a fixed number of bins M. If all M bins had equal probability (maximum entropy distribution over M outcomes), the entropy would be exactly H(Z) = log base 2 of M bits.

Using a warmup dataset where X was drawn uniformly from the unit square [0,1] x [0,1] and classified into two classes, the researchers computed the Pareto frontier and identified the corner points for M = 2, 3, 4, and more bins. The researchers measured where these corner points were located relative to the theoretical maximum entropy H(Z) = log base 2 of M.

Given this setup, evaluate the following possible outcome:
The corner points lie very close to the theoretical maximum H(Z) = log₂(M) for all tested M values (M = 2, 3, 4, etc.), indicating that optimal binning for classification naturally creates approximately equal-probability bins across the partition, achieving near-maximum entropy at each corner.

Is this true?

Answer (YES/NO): YES